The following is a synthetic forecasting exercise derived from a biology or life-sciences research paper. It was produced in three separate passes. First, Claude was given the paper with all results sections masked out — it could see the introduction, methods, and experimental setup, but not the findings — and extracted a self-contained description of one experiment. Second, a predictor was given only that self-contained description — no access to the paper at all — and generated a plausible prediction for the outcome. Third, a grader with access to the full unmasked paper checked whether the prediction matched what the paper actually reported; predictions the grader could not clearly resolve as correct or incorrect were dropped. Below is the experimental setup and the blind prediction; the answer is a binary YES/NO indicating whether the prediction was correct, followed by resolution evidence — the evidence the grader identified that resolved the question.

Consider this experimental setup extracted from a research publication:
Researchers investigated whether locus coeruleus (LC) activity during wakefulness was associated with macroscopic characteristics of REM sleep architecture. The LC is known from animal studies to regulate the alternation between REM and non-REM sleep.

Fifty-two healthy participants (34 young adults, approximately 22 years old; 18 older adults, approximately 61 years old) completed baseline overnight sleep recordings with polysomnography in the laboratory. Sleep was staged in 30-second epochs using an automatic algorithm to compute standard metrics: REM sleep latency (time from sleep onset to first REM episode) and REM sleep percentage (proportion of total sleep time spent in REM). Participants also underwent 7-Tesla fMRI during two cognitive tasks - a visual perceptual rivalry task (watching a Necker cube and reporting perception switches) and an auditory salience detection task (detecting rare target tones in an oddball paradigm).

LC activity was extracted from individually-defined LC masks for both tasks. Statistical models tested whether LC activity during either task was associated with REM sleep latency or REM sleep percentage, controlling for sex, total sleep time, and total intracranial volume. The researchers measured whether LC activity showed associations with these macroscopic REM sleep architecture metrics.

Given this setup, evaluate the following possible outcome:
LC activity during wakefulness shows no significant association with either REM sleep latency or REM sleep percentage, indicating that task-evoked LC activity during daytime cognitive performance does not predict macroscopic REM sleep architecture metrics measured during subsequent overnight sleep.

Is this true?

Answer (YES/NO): YES